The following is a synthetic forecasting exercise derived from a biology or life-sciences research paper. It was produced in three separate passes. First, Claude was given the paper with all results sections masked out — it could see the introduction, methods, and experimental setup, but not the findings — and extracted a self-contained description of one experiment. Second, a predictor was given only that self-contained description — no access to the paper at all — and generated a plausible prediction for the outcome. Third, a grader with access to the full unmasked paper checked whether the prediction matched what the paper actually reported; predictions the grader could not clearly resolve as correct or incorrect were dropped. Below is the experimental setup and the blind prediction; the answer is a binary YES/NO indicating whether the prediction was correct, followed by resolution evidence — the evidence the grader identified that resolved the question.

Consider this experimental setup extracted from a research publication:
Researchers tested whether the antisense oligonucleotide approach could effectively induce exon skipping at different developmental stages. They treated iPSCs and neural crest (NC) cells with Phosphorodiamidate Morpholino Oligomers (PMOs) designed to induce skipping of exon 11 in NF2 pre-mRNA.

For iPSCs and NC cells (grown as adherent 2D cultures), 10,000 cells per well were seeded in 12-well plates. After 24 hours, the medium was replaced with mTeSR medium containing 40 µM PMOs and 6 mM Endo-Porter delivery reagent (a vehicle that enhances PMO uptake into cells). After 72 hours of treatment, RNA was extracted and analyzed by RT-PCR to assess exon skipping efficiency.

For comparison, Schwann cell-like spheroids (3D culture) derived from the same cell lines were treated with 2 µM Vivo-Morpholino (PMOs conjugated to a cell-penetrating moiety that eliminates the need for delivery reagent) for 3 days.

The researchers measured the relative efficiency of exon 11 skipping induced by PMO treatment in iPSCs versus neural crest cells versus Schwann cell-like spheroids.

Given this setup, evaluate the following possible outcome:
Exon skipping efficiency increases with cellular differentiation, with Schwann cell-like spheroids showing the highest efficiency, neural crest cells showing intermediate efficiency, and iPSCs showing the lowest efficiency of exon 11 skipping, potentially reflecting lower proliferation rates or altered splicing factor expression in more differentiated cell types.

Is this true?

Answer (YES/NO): NO